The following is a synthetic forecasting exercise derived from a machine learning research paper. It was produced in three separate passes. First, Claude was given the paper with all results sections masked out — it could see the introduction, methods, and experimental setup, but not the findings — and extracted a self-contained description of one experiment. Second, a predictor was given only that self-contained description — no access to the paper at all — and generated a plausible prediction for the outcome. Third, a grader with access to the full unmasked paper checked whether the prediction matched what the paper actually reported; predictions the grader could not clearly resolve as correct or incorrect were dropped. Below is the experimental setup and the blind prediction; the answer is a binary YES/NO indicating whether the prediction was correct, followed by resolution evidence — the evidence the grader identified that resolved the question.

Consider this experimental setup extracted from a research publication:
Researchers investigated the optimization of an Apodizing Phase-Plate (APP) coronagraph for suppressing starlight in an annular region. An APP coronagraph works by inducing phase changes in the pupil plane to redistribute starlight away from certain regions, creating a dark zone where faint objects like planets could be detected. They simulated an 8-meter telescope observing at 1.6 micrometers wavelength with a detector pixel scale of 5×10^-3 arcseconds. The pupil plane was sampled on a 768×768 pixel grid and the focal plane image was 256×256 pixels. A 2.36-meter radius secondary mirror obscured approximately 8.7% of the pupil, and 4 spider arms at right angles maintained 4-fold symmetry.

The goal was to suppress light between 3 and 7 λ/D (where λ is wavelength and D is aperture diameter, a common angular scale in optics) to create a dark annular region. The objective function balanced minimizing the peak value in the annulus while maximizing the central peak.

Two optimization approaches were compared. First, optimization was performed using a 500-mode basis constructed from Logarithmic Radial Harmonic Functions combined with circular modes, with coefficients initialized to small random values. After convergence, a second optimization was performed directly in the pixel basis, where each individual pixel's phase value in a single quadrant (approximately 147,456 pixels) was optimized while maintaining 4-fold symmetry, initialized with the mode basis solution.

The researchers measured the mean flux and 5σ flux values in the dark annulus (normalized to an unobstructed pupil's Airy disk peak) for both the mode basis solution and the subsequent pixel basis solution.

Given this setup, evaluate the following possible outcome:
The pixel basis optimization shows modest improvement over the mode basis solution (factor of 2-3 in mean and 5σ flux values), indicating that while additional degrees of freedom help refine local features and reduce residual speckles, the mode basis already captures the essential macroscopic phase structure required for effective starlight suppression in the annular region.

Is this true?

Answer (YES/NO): NO